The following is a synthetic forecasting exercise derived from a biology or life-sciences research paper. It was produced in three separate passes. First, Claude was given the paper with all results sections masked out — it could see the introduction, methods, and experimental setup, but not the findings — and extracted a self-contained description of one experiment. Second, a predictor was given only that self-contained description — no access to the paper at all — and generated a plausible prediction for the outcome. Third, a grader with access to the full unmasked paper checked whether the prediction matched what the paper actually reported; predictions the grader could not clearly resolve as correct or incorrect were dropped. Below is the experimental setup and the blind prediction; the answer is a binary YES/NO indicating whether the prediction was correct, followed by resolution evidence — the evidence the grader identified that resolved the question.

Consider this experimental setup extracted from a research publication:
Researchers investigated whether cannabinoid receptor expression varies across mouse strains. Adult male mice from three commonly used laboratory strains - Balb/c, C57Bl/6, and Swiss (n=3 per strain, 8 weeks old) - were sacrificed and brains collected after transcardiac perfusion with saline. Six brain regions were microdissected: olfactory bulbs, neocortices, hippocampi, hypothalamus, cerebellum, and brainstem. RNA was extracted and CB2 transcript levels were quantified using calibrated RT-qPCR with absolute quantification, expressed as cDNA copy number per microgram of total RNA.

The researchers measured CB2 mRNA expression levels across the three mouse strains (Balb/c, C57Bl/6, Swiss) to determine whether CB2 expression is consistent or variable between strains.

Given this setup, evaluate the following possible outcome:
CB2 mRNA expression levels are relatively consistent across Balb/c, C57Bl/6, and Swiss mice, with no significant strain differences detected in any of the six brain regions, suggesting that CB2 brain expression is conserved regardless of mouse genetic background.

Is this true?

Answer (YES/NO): YES